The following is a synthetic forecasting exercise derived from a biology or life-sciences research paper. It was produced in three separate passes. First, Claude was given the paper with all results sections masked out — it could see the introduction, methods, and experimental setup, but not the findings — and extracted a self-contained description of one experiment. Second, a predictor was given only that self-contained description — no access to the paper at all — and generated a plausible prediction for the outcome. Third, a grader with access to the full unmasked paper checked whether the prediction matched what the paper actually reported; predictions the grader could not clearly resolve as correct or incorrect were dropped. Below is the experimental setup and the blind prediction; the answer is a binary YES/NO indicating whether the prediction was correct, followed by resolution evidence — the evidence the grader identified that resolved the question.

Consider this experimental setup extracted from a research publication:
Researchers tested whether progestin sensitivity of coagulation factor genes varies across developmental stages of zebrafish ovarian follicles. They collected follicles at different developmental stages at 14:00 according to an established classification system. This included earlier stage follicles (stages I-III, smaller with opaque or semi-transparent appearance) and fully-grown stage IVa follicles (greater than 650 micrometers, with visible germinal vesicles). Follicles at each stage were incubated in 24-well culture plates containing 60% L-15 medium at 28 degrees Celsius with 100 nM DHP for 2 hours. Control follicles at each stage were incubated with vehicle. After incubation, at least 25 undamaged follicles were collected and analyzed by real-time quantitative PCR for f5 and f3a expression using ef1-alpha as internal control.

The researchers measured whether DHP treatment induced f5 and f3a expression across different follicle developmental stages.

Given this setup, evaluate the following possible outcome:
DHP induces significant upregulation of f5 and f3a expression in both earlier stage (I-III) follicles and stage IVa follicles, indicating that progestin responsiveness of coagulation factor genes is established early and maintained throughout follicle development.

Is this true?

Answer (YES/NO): NO